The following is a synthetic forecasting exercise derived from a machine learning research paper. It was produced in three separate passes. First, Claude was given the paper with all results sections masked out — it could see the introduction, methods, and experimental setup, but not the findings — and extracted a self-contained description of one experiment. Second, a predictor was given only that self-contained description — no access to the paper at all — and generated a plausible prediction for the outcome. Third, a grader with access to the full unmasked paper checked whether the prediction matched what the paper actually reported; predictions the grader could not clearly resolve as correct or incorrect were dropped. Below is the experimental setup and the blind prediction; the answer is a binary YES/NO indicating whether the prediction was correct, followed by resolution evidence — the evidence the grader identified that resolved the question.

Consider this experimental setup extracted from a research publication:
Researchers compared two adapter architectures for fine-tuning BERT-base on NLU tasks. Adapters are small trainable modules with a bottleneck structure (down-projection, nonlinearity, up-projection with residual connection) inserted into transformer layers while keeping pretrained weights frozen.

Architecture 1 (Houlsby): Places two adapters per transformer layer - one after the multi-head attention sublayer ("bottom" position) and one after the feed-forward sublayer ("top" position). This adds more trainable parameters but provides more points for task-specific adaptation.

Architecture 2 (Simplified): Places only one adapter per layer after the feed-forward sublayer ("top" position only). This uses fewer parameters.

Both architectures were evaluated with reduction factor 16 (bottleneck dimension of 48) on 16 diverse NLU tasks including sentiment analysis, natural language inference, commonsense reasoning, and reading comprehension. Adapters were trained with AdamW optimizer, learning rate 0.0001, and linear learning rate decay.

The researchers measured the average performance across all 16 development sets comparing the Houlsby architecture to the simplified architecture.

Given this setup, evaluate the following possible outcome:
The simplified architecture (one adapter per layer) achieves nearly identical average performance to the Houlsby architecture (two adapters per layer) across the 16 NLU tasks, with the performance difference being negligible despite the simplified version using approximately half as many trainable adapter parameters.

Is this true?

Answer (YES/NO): YES